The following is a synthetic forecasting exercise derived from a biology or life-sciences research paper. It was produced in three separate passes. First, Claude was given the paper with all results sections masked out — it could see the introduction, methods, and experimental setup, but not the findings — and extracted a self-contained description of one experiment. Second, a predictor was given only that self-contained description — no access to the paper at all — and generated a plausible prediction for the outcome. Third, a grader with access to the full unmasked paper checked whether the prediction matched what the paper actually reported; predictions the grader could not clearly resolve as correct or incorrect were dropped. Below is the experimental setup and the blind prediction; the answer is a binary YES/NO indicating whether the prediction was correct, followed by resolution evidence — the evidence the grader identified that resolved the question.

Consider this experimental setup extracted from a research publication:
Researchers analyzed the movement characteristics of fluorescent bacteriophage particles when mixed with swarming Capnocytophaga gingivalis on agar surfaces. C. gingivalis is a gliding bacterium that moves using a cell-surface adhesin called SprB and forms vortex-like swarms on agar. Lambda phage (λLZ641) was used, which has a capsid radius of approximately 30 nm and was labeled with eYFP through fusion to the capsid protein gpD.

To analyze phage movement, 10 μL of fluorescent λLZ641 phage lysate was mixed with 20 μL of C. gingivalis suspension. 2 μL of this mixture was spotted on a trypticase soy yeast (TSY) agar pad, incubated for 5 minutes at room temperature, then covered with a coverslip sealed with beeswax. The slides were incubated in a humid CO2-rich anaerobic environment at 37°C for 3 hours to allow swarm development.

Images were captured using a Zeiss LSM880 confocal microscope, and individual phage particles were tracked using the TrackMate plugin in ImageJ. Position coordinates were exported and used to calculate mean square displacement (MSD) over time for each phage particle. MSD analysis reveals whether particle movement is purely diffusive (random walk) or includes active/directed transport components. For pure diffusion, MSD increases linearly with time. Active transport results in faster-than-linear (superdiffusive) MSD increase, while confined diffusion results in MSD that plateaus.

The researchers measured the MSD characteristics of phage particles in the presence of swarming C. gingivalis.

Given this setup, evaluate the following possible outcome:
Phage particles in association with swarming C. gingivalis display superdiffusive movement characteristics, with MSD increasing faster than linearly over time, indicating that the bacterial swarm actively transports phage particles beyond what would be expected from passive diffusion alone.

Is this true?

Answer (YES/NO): YES